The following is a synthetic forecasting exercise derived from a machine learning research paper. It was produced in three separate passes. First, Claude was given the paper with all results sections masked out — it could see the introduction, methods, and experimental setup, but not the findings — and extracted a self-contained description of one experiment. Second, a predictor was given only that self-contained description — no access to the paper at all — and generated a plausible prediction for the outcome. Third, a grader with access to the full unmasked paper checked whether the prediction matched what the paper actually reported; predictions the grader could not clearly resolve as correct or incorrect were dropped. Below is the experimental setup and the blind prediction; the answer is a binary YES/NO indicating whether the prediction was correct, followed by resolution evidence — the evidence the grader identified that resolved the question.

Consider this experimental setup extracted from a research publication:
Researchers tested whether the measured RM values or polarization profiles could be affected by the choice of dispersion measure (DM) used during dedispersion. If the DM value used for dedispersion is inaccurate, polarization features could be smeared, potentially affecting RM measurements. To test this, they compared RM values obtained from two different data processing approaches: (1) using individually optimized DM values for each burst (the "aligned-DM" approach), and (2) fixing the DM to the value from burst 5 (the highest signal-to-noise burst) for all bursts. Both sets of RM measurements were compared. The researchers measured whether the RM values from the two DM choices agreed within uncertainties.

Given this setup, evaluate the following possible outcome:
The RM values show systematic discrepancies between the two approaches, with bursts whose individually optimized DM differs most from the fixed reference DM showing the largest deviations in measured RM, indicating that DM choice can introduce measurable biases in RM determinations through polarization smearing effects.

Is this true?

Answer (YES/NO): NO